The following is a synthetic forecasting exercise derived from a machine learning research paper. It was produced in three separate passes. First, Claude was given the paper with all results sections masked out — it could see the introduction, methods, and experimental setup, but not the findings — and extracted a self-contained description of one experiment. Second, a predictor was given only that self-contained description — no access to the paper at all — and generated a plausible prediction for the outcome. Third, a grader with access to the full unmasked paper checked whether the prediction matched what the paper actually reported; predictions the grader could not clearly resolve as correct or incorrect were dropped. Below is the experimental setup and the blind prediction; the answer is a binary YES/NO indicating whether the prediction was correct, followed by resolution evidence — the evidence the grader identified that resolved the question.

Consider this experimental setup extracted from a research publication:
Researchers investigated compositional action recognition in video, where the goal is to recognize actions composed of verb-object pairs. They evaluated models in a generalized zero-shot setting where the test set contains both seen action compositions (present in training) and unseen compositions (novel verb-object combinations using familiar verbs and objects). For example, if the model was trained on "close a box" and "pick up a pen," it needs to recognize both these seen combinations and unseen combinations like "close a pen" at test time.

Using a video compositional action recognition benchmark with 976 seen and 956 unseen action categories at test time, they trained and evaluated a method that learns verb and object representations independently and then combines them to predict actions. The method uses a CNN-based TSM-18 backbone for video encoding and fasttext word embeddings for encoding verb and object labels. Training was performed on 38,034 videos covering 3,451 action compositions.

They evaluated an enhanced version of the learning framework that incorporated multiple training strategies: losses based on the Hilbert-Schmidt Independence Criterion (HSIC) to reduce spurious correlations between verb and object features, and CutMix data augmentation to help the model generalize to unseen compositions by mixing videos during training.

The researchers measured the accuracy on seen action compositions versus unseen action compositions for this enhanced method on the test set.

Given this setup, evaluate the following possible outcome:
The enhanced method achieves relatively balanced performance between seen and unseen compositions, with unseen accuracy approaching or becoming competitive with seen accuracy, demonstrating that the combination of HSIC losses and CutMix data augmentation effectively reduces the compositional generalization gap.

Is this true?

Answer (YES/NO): YES